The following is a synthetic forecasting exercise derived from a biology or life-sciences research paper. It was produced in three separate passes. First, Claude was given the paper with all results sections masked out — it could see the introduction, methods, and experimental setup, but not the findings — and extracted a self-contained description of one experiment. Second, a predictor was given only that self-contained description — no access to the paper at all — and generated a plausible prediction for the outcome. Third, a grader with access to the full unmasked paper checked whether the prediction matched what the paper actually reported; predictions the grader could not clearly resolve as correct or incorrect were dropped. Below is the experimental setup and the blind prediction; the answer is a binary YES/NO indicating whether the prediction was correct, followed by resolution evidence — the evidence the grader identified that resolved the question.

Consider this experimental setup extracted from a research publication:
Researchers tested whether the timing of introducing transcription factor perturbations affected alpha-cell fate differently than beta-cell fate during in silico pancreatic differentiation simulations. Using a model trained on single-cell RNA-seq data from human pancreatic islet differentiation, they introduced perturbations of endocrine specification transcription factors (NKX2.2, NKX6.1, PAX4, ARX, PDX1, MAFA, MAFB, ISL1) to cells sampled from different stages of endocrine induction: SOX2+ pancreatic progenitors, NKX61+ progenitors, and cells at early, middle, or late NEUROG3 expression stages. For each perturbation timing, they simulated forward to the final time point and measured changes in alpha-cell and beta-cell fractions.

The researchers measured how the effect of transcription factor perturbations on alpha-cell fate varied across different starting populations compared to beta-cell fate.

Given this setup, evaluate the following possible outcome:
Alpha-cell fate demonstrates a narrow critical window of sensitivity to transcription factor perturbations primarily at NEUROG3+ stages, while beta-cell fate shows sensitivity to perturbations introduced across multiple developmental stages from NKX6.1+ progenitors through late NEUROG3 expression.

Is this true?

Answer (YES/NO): NO